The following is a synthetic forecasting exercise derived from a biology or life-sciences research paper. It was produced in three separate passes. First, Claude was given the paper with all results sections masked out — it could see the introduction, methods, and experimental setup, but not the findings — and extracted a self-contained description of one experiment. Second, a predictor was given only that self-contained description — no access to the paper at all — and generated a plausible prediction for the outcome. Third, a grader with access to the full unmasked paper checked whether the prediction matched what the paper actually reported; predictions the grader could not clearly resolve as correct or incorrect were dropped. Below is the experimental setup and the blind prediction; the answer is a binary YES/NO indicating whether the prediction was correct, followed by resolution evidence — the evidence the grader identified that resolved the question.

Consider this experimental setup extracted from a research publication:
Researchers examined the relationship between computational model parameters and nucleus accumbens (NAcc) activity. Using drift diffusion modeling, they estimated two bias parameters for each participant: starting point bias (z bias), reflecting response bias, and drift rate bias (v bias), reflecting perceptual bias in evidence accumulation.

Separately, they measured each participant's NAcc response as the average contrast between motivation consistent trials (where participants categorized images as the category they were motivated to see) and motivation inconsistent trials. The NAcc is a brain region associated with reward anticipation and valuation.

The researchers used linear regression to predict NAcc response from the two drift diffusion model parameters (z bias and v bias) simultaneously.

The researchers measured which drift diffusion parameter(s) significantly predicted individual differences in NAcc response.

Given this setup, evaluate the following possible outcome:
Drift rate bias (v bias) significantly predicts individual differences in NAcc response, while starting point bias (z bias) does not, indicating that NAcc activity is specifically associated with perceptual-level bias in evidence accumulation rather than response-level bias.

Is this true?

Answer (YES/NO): NO